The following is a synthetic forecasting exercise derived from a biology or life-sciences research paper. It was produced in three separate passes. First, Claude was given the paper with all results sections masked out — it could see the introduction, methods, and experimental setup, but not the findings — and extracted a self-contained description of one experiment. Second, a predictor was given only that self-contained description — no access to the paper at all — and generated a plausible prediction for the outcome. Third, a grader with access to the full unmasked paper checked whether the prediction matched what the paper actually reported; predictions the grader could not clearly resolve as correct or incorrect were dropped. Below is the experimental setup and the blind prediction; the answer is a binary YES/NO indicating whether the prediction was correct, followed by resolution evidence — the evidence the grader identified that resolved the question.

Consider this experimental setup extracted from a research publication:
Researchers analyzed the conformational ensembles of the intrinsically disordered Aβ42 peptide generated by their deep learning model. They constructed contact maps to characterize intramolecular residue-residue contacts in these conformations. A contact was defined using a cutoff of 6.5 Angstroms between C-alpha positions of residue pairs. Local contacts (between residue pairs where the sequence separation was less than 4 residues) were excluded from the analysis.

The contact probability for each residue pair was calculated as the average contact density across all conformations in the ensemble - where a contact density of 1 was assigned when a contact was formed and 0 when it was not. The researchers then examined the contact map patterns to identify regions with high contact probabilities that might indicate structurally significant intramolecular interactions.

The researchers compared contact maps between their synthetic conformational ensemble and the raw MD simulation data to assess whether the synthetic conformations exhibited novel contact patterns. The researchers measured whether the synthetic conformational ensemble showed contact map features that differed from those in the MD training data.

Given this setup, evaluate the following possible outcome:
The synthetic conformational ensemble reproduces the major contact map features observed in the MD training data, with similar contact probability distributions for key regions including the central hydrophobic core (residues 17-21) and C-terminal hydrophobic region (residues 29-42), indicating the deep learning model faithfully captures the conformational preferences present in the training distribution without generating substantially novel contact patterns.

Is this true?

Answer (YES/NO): NO